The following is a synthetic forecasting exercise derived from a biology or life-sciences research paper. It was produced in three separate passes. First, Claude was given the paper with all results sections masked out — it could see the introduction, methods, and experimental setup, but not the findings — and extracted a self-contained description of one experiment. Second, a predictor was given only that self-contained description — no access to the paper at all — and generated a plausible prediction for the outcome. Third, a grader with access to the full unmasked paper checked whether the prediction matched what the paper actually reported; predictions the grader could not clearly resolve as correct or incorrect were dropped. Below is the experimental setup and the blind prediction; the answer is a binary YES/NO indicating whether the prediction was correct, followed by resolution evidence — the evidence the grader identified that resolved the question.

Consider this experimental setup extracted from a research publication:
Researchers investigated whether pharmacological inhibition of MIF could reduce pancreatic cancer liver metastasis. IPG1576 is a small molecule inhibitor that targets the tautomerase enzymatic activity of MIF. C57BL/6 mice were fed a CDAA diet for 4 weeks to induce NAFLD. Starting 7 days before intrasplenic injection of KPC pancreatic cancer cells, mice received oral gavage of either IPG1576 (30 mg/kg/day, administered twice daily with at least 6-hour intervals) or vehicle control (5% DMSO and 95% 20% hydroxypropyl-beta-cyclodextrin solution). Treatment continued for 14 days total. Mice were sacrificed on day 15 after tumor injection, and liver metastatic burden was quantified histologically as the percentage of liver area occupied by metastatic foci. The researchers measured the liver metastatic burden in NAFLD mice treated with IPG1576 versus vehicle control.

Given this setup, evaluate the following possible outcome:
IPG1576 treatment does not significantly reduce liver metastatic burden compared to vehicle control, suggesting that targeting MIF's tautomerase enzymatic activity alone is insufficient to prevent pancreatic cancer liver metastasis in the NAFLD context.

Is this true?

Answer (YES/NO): NO